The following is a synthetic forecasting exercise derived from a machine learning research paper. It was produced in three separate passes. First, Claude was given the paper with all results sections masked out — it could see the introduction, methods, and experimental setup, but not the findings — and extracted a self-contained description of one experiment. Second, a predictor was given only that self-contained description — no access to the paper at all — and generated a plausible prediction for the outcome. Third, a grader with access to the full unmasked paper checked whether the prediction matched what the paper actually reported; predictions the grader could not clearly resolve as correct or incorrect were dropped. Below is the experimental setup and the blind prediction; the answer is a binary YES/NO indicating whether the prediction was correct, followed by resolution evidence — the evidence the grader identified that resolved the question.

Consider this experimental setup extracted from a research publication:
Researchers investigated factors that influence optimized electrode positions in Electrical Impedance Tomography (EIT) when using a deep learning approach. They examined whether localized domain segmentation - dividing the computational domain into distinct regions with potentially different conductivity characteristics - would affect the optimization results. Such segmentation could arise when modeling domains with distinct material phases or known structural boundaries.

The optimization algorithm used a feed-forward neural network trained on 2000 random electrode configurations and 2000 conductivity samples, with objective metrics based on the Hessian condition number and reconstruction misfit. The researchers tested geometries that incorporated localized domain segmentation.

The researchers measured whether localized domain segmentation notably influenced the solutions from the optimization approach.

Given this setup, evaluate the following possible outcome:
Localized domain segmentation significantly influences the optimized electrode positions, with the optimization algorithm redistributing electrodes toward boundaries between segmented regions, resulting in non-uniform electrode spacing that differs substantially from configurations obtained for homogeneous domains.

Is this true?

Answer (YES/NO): YES